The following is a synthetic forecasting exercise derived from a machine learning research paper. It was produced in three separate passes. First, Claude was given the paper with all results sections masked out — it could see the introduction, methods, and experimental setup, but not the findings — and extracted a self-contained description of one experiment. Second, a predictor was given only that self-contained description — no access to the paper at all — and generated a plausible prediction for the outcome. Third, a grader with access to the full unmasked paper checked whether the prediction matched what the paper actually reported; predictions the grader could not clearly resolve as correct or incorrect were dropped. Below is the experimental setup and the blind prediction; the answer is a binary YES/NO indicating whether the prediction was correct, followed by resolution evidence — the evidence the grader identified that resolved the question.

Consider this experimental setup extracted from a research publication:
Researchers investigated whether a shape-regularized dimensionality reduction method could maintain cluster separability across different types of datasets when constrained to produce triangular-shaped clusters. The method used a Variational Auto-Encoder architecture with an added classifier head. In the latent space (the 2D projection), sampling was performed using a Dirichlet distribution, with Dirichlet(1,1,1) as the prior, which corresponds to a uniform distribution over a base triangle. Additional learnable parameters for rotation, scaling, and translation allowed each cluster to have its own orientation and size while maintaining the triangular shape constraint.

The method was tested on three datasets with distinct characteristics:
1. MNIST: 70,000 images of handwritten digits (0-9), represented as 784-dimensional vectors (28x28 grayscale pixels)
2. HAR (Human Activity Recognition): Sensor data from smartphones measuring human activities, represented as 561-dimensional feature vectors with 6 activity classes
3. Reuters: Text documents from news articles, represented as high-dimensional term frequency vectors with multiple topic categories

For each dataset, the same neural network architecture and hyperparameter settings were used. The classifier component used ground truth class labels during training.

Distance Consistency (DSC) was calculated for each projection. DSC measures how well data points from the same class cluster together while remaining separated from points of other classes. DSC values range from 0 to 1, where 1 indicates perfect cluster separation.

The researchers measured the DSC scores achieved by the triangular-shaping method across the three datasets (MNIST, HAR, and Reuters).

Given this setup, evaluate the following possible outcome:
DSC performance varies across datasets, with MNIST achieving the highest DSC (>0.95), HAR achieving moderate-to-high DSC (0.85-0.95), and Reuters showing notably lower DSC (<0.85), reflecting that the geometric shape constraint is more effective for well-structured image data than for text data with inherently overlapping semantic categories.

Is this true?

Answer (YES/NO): NO